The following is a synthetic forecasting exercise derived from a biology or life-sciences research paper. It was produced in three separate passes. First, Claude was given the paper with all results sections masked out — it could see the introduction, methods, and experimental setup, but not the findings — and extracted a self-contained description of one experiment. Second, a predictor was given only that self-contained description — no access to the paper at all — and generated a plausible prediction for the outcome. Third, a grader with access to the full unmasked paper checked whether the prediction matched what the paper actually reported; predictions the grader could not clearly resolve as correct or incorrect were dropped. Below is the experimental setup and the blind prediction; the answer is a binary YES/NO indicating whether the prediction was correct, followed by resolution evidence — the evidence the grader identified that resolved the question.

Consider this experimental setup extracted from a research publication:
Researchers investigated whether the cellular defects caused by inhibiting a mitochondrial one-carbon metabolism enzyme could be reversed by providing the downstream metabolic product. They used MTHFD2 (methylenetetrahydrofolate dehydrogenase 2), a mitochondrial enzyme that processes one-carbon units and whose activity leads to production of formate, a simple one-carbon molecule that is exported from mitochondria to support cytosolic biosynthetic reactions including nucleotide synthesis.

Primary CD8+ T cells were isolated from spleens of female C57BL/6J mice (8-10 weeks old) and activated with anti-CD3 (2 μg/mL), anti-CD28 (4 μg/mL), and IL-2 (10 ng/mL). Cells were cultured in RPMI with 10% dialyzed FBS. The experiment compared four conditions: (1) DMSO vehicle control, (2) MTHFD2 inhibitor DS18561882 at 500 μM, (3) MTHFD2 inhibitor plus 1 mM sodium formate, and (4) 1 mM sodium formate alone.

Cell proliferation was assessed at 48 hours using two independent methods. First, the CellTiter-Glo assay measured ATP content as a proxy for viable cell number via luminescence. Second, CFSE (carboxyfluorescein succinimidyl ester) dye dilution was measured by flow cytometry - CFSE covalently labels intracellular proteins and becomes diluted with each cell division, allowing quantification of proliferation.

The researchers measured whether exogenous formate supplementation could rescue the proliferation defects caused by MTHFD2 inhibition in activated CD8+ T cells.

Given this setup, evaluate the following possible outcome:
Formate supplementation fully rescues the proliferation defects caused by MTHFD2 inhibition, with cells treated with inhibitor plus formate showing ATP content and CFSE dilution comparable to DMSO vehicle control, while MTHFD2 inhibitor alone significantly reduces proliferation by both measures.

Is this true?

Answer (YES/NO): YES